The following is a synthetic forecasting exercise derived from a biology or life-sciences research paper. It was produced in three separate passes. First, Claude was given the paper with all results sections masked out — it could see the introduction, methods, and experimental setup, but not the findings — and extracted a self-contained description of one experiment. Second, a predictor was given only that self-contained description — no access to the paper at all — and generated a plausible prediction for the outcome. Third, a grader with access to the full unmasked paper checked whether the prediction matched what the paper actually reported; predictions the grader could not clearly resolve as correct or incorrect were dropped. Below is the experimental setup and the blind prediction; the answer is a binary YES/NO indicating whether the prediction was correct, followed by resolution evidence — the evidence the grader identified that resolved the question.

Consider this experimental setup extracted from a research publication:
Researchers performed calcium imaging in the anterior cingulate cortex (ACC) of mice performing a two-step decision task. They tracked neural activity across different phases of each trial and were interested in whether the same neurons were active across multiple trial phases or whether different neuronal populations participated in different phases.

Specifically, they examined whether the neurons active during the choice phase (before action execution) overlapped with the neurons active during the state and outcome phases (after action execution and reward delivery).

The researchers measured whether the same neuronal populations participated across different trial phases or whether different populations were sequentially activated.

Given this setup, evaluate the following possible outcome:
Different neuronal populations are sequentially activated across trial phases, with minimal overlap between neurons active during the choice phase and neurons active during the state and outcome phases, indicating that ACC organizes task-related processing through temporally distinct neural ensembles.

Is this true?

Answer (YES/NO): YES